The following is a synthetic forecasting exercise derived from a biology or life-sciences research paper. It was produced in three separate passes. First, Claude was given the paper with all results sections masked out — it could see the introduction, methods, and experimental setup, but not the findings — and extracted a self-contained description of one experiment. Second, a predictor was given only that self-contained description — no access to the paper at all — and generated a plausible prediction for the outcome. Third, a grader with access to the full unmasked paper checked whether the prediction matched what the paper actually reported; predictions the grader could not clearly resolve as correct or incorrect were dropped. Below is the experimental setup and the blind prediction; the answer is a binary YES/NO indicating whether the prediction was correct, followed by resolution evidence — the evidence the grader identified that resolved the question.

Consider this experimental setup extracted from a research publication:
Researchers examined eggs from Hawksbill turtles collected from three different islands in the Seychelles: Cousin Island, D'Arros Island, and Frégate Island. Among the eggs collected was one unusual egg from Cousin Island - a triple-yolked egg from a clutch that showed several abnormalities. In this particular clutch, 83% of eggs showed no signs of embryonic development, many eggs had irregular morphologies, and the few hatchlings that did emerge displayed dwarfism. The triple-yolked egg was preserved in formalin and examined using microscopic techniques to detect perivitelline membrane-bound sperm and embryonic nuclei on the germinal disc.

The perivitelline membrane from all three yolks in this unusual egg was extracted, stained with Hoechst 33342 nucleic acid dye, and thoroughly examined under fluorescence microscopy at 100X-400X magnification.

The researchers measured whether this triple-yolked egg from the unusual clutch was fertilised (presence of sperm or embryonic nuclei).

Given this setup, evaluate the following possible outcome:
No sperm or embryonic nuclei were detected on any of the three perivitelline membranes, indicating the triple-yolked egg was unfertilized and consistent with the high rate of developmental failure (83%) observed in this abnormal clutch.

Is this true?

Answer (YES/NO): YES